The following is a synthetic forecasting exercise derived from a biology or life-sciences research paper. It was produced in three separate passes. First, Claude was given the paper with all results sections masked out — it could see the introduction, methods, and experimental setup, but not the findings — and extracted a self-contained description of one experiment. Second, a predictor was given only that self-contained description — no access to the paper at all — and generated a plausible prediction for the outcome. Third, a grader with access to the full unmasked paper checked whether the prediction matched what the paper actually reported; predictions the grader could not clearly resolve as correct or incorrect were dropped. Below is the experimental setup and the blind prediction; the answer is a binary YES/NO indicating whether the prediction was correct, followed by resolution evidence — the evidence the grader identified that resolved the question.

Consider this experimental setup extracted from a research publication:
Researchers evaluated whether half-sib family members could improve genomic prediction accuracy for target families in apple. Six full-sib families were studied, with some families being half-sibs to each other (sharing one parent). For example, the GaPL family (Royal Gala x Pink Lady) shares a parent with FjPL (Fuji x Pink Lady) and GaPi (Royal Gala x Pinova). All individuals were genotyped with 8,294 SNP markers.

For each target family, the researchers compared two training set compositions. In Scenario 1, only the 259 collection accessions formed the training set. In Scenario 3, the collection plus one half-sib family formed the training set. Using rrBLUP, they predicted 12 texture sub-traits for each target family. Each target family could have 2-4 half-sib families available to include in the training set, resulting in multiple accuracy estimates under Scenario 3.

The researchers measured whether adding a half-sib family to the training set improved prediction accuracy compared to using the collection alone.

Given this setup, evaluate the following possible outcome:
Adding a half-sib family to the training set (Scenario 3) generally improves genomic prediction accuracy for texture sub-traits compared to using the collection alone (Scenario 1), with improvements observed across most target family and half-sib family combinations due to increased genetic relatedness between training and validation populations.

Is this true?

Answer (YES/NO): NO